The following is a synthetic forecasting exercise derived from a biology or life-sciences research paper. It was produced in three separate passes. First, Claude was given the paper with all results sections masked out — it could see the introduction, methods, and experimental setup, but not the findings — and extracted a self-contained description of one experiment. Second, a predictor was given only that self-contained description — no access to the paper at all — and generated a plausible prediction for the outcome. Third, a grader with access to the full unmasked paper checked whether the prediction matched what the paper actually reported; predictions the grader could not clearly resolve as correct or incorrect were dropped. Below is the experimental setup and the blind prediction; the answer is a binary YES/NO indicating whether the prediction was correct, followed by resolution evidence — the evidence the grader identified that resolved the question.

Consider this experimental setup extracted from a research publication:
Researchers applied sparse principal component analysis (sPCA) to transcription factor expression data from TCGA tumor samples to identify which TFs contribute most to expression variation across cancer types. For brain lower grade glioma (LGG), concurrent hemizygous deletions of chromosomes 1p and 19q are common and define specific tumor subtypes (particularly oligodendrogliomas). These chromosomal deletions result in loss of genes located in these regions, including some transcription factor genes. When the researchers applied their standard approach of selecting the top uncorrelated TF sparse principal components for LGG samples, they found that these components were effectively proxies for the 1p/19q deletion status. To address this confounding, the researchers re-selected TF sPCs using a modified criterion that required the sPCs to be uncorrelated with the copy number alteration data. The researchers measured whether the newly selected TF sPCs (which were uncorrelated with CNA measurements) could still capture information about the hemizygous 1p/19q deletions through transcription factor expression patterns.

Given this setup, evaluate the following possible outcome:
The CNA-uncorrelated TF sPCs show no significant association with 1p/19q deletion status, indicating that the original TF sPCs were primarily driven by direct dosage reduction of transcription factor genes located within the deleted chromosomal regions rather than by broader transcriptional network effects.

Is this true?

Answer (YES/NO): NO